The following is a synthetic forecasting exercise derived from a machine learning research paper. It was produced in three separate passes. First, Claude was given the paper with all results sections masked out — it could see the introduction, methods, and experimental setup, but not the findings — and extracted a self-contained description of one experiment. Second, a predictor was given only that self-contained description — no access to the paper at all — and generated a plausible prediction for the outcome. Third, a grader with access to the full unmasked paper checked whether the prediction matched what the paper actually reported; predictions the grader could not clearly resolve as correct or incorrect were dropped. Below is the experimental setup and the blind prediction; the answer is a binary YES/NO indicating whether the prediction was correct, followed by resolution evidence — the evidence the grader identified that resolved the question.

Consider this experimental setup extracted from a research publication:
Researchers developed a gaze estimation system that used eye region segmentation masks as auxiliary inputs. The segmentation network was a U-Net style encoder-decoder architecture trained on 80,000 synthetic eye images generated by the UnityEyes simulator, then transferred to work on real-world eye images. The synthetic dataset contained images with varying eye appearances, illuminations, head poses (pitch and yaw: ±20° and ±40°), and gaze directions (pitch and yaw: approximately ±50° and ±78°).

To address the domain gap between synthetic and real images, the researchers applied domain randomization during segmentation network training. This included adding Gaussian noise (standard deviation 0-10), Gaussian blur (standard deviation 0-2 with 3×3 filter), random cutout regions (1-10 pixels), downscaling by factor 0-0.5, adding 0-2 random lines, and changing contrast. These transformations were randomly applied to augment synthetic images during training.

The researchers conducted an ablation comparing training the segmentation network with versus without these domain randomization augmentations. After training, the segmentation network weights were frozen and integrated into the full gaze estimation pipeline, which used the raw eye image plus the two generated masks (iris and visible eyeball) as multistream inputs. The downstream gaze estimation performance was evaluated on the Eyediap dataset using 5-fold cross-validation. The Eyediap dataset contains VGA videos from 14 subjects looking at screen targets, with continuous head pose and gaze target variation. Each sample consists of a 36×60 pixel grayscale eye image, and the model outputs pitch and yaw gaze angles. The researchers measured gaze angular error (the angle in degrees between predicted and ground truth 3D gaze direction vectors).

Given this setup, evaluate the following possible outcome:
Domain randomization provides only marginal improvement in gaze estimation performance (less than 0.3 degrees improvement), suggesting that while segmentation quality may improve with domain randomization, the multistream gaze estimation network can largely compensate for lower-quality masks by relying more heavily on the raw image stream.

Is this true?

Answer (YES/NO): YES